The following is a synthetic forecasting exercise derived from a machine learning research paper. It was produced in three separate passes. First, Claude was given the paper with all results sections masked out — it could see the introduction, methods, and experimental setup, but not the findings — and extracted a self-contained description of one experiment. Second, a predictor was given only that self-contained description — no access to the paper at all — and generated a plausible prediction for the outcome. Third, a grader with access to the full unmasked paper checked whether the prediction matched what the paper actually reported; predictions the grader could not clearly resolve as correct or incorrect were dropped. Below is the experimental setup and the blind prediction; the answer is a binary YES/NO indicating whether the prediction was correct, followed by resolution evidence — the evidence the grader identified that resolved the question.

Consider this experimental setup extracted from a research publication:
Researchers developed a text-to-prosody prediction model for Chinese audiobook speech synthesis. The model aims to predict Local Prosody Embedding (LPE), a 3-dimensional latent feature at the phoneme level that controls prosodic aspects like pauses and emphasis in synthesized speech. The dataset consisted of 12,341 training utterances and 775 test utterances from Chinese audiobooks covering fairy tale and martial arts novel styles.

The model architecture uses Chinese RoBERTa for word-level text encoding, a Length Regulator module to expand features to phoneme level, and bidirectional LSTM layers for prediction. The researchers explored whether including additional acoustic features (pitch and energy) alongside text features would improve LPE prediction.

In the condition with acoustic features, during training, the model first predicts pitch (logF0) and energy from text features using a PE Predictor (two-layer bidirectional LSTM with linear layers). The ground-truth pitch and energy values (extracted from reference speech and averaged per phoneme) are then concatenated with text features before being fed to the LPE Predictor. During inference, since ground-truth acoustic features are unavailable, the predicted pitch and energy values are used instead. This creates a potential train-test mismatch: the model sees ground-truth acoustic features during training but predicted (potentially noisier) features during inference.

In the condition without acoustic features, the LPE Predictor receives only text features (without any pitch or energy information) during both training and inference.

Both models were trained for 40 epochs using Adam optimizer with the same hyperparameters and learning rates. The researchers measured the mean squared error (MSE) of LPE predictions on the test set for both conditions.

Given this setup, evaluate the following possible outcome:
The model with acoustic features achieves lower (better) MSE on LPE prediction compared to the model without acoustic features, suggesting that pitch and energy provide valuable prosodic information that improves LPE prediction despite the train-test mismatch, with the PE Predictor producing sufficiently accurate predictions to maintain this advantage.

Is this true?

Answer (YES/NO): NO